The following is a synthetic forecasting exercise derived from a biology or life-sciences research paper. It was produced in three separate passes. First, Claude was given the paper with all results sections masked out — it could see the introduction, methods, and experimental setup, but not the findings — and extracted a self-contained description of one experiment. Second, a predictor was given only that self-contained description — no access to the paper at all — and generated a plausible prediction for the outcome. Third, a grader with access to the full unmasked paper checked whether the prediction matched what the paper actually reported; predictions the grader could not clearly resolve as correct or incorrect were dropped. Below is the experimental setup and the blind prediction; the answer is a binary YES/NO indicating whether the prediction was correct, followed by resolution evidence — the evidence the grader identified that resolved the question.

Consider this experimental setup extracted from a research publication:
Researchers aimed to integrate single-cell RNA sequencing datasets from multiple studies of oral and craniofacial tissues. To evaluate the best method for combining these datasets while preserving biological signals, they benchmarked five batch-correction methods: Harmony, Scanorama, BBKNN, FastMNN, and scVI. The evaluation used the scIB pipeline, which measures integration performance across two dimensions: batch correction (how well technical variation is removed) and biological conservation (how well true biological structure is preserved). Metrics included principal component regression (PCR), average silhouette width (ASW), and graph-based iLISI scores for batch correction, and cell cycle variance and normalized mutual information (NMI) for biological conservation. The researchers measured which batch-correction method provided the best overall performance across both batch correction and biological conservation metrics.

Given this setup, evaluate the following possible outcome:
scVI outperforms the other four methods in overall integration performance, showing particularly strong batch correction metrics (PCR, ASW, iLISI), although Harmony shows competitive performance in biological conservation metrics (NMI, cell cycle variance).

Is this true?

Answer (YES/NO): NO